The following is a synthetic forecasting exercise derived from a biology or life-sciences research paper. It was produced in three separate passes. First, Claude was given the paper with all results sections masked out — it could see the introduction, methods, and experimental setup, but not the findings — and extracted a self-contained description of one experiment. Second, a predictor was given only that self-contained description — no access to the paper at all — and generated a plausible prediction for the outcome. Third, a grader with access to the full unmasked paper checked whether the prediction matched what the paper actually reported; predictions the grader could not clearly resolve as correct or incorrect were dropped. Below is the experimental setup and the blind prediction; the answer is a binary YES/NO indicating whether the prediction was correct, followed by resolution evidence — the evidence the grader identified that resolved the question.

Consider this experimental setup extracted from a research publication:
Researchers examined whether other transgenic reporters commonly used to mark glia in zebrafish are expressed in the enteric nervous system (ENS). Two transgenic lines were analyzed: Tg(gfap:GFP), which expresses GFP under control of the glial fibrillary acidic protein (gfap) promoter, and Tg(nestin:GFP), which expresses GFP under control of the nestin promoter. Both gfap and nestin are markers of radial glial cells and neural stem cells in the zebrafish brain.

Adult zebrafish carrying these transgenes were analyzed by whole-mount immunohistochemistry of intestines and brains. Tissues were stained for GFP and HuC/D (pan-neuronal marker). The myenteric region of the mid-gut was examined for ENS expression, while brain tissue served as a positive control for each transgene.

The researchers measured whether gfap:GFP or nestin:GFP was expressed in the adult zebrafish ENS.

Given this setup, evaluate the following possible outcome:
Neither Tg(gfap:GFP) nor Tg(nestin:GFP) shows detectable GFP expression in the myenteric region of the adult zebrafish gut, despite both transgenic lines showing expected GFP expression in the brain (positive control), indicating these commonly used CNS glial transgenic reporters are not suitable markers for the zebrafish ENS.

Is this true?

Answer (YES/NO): YES